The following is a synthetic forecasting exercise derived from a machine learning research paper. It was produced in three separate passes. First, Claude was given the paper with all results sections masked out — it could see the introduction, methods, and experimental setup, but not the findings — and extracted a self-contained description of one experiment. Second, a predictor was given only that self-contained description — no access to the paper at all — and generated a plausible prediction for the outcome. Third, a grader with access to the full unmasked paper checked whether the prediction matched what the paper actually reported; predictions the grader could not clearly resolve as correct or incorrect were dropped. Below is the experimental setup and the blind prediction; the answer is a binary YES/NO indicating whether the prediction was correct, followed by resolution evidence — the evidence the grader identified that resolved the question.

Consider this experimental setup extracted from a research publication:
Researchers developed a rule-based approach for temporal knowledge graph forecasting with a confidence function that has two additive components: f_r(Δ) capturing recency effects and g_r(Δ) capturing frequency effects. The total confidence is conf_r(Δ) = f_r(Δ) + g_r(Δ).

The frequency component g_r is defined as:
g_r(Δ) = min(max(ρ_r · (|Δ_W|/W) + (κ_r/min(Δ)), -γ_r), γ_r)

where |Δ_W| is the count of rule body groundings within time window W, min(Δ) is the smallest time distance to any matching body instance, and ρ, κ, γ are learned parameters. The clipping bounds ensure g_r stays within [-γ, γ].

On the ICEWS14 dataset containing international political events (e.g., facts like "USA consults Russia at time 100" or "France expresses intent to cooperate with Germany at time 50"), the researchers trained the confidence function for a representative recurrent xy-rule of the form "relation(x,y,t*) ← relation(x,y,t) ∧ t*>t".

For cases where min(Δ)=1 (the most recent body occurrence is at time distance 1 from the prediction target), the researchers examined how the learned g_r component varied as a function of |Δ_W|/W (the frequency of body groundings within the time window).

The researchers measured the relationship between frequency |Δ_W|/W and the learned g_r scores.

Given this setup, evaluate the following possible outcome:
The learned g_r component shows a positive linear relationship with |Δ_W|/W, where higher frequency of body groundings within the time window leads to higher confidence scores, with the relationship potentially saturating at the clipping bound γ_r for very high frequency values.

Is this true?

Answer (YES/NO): YES